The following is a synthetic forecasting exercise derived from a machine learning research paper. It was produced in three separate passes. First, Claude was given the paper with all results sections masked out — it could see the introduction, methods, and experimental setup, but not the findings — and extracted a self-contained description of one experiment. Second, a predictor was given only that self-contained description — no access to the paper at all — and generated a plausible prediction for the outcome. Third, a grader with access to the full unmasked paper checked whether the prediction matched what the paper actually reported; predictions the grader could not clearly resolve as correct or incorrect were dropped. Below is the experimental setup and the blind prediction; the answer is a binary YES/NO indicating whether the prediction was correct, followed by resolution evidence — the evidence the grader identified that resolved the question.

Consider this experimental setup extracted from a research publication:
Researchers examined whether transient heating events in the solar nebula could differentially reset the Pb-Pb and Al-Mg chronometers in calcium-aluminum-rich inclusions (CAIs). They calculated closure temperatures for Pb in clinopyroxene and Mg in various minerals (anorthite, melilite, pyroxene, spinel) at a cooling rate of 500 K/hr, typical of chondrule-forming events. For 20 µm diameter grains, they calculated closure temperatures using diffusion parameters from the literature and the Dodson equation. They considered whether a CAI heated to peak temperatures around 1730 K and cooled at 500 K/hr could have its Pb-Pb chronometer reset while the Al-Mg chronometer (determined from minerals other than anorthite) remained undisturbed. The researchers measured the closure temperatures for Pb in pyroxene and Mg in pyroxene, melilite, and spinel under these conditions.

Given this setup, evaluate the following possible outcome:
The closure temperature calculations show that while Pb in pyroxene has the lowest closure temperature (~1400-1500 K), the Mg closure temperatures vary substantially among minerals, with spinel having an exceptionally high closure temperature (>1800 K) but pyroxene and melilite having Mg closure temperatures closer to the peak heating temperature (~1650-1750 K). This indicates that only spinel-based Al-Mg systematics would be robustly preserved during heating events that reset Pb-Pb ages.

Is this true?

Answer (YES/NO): NO